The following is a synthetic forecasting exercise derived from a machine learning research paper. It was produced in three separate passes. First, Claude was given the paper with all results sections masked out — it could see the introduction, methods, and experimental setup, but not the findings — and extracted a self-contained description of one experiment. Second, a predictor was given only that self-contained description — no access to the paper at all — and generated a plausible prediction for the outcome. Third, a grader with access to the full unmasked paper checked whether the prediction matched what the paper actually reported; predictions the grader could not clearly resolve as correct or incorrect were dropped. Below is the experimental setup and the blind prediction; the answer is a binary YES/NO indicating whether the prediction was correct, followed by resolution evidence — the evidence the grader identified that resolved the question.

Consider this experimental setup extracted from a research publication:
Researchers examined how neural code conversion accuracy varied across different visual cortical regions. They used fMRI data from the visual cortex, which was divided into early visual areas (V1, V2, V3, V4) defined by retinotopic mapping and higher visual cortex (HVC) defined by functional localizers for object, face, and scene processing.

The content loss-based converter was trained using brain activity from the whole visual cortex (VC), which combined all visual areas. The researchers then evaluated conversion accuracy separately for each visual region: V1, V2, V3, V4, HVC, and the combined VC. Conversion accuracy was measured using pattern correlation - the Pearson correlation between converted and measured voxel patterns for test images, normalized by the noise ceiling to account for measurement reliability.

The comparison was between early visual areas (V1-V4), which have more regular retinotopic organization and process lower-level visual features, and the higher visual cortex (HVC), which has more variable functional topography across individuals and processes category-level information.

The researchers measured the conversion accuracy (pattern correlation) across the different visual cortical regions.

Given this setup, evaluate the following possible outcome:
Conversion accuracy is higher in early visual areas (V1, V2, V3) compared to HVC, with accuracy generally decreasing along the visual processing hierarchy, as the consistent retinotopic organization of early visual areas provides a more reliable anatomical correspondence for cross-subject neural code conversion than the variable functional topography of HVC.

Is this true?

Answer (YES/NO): NO